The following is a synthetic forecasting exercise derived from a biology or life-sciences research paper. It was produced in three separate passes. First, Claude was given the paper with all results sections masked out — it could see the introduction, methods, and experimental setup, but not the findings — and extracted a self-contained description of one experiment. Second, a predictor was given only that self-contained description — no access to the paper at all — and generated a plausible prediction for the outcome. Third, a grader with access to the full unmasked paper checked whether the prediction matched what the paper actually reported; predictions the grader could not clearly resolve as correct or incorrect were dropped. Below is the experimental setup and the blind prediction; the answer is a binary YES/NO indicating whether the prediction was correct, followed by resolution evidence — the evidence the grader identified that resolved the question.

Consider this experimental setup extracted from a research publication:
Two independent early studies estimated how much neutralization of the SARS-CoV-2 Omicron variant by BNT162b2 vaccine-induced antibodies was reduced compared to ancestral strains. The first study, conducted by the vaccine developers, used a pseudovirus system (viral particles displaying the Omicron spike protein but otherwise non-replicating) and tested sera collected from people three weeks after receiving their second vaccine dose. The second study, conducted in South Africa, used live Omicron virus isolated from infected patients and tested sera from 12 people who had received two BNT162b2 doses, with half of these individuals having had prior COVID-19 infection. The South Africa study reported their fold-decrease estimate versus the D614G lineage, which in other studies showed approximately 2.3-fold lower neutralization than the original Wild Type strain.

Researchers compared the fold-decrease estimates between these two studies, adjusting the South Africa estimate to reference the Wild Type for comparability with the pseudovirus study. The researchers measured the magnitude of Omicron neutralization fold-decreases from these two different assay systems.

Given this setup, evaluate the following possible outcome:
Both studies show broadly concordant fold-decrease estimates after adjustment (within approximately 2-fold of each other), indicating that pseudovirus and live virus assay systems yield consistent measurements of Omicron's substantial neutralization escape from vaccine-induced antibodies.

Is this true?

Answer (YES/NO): NO